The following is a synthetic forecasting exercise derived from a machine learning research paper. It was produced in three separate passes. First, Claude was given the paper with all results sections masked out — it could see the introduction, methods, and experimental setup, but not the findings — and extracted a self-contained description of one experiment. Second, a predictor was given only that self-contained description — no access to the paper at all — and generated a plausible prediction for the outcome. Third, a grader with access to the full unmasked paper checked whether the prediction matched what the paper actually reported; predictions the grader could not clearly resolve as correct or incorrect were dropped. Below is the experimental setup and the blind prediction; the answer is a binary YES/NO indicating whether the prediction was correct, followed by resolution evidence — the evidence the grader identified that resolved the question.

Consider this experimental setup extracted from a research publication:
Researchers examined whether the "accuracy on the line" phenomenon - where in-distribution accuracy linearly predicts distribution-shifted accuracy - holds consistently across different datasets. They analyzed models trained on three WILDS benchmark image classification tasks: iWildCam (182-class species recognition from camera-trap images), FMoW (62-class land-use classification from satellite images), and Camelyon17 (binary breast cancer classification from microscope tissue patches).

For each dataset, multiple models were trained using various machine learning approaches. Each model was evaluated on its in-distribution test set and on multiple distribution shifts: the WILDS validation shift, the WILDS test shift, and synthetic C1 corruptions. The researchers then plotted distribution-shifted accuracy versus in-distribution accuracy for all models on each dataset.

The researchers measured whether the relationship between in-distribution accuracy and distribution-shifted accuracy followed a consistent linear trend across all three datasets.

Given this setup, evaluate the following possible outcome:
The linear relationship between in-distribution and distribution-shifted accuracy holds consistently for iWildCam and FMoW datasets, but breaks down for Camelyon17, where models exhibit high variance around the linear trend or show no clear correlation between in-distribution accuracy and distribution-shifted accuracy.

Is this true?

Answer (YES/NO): YES